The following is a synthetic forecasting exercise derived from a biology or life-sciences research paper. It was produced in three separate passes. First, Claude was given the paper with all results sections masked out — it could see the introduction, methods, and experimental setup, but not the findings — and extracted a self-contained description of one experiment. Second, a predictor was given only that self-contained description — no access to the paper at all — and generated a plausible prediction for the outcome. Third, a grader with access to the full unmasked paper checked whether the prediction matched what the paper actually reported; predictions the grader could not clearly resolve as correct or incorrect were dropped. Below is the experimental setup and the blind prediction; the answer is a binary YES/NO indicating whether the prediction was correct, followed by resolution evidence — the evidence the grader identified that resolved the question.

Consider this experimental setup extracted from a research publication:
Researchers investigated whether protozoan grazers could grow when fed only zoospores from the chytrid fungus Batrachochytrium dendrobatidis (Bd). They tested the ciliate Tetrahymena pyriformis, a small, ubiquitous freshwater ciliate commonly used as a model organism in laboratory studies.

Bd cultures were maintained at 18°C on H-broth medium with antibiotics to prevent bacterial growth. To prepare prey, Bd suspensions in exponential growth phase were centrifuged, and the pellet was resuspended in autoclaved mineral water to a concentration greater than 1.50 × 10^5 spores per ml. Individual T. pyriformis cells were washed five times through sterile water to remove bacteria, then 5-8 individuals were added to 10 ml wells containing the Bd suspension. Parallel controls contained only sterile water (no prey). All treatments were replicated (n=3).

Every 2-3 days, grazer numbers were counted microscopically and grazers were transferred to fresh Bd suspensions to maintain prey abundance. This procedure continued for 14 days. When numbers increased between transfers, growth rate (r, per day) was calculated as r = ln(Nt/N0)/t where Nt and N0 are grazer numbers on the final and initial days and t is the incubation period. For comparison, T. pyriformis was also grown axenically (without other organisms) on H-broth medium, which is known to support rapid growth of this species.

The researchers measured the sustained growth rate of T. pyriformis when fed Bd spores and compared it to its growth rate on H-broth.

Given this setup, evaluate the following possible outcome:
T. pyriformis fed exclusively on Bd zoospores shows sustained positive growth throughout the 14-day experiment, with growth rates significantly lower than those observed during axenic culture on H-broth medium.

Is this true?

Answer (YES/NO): NO